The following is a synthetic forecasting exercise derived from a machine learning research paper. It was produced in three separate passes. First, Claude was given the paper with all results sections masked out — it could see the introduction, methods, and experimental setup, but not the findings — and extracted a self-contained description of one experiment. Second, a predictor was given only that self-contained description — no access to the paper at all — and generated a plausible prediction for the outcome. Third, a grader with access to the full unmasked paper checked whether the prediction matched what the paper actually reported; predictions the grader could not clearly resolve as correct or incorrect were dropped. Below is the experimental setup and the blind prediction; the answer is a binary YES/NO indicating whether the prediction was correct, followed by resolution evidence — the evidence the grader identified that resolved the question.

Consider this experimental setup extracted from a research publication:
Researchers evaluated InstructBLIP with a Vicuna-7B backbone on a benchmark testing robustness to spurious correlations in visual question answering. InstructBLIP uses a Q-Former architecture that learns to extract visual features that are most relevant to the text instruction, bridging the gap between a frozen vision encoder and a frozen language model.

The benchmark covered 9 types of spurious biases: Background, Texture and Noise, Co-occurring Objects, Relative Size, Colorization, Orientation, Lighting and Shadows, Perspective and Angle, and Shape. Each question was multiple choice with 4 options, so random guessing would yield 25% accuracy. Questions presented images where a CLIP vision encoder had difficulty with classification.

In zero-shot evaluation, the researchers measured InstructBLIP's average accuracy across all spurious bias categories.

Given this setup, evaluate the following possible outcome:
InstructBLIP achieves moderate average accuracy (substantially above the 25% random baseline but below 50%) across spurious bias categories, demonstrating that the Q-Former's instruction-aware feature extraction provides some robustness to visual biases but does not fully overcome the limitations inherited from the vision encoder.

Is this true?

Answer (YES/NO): NO